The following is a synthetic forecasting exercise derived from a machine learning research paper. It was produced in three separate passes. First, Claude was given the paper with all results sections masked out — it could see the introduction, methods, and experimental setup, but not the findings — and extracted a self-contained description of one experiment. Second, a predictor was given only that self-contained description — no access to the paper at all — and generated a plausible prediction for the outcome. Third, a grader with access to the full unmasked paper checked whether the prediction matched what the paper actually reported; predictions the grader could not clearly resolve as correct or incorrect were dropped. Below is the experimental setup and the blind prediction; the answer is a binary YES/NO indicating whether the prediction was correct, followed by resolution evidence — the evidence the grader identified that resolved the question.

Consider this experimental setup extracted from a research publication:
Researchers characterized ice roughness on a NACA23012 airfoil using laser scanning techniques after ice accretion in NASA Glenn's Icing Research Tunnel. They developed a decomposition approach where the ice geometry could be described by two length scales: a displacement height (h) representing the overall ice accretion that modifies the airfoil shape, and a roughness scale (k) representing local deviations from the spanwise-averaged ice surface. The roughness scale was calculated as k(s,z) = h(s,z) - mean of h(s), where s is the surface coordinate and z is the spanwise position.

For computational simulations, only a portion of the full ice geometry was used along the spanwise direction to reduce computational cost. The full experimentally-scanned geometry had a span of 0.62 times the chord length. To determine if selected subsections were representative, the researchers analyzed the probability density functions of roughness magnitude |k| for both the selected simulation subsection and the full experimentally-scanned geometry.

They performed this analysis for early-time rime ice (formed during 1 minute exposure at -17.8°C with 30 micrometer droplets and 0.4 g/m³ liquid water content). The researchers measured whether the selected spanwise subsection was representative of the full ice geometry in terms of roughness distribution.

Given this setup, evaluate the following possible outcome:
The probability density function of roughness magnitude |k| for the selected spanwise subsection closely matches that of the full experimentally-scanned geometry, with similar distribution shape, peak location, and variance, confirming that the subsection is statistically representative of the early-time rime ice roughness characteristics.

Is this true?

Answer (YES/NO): YES